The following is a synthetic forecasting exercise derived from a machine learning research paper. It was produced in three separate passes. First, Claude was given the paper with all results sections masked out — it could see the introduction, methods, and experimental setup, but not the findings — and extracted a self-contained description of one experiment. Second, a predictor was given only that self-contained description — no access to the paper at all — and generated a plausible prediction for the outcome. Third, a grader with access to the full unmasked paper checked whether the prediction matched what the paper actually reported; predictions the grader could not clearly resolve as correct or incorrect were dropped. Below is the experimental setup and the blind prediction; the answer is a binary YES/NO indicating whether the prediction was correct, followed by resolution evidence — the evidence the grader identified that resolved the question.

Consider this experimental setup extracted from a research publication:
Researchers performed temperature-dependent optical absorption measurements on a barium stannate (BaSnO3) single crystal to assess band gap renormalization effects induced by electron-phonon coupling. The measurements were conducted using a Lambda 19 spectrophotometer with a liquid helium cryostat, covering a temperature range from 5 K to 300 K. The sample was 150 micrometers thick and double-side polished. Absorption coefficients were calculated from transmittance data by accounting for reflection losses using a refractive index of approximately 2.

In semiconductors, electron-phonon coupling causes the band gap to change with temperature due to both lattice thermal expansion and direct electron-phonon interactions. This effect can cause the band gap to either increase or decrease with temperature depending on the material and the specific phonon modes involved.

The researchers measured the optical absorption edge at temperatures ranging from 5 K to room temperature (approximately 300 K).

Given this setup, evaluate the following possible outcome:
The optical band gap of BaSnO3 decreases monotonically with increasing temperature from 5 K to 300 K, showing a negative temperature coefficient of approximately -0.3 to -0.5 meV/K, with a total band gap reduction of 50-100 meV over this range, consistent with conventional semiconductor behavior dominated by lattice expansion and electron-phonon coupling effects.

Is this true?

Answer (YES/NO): NO